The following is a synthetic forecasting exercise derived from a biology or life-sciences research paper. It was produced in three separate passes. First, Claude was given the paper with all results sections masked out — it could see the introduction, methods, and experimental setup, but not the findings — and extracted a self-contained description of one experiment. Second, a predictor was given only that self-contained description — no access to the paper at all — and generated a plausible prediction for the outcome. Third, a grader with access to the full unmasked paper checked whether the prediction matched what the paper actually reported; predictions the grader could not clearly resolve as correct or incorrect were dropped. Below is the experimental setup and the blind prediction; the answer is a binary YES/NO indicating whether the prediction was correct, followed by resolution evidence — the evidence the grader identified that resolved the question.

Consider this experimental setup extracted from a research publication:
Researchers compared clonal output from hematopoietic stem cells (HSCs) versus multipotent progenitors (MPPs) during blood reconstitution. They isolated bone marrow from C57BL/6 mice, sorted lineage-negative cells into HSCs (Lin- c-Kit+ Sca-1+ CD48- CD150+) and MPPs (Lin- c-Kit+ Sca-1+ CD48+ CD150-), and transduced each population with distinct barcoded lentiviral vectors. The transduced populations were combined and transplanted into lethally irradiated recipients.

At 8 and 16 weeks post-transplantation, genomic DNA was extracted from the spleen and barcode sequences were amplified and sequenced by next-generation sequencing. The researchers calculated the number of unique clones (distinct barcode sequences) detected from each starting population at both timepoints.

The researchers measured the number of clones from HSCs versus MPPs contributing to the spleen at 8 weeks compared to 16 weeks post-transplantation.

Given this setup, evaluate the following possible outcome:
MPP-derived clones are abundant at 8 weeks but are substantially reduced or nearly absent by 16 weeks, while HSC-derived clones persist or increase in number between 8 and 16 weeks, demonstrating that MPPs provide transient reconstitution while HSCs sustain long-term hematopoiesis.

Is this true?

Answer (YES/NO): NO